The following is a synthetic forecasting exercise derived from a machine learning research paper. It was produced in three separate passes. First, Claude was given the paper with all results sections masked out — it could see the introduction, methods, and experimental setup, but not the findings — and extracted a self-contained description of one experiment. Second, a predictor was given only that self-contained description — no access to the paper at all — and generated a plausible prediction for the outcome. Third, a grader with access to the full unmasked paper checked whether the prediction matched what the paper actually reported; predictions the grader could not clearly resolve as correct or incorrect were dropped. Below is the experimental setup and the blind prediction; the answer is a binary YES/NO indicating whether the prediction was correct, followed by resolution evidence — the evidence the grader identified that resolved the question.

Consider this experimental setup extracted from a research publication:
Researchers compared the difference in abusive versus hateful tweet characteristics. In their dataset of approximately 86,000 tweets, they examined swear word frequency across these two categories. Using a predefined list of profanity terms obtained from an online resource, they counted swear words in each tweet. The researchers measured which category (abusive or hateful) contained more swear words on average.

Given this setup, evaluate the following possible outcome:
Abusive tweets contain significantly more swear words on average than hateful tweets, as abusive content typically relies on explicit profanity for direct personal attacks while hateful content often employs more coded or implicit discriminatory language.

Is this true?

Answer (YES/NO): YES